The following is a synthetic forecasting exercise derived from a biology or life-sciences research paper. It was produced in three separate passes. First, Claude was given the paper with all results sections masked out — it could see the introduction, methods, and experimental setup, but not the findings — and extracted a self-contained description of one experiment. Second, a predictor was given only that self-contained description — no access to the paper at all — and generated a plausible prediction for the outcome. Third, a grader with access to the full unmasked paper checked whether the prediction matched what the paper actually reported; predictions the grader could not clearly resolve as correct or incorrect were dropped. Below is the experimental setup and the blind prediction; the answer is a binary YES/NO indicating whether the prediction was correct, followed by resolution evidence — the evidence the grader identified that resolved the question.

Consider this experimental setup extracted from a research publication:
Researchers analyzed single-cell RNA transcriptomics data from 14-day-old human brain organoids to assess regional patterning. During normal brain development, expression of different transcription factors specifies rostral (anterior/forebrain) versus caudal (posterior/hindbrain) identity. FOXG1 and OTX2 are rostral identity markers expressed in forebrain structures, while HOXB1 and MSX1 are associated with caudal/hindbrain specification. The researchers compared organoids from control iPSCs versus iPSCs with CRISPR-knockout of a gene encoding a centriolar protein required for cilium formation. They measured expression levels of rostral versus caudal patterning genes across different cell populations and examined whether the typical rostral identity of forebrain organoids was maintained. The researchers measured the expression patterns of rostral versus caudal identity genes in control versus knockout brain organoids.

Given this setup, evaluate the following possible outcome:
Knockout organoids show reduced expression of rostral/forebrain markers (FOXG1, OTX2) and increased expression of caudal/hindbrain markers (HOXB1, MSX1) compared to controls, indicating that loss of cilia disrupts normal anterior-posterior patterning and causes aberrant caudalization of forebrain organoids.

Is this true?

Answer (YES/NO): YES